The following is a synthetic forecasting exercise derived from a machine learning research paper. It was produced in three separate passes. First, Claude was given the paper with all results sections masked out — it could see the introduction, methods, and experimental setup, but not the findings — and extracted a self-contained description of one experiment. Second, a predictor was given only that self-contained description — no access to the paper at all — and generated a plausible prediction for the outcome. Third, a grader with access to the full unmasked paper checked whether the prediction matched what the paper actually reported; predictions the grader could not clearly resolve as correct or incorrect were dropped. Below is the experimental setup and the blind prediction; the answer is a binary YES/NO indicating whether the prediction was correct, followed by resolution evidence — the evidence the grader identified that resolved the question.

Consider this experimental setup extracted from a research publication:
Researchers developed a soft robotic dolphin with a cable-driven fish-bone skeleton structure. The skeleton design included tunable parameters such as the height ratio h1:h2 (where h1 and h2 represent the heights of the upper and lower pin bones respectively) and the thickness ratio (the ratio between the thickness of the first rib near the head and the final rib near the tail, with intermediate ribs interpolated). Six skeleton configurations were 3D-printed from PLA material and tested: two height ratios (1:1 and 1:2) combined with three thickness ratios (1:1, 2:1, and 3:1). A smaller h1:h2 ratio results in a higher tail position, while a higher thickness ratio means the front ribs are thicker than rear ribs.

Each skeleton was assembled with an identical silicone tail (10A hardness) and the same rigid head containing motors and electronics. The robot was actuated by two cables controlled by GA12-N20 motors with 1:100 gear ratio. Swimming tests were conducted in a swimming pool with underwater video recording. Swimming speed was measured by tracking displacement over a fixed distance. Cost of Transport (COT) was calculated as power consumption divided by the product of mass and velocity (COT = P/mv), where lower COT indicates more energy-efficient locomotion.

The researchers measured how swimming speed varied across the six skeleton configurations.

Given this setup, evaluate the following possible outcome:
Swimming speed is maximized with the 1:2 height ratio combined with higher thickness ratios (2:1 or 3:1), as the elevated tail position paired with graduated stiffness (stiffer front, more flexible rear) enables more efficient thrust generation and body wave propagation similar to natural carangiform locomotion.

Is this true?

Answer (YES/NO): NO